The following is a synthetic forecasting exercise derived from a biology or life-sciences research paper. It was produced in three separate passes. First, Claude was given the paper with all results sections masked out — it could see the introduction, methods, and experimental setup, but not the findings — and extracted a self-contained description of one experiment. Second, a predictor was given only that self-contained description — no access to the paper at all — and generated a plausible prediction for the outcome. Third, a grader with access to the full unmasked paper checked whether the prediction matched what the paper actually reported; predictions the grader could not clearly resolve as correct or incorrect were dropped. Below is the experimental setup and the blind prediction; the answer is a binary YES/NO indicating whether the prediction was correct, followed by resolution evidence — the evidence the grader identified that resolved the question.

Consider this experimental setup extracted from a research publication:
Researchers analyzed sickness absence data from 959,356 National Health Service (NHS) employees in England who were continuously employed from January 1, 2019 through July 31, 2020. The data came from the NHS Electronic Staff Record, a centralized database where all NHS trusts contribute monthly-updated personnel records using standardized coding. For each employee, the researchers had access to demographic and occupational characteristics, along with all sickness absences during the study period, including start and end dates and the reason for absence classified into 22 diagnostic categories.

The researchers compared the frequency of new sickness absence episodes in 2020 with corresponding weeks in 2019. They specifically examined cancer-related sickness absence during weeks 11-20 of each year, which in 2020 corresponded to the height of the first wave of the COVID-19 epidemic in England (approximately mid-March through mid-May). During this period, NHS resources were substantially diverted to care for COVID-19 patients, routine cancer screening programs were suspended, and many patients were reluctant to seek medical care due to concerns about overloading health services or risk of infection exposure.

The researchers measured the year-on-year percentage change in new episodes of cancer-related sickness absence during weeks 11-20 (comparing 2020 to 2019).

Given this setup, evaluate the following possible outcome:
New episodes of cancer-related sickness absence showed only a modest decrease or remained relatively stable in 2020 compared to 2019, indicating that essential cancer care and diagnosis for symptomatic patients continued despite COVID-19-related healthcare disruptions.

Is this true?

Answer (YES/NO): NO